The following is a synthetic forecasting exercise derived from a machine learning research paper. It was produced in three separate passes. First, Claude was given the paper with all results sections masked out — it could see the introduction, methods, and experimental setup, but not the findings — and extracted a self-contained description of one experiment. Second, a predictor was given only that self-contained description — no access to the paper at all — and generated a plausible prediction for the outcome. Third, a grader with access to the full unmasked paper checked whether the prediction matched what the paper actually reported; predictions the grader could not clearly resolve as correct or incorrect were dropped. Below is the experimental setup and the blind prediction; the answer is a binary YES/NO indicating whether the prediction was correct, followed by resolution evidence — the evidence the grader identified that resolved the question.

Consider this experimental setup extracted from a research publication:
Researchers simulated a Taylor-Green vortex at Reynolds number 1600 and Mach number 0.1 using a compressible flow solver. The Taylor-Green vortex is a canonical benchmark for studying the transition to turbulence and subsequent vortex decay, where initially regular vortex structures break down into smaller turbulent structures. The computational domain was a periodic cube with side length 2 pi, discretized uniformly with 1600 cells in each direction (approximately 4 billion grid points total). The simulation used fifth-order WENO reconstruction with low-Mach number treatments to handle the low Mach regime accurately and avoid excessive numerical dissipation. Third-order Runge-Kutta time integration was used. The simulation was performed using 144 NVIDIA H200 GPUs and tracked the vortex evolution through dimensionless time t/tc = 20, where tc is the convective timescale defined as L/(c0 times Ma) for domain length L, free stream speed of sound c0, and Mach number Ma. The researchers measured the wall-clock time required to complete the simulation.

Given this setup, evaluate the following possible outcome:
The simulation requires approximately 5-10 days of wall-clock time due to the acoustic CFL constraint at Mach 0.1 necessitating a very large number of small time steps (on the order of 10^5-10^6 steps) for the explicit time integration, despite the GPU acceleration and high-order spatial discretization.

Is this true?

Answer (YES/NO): NO